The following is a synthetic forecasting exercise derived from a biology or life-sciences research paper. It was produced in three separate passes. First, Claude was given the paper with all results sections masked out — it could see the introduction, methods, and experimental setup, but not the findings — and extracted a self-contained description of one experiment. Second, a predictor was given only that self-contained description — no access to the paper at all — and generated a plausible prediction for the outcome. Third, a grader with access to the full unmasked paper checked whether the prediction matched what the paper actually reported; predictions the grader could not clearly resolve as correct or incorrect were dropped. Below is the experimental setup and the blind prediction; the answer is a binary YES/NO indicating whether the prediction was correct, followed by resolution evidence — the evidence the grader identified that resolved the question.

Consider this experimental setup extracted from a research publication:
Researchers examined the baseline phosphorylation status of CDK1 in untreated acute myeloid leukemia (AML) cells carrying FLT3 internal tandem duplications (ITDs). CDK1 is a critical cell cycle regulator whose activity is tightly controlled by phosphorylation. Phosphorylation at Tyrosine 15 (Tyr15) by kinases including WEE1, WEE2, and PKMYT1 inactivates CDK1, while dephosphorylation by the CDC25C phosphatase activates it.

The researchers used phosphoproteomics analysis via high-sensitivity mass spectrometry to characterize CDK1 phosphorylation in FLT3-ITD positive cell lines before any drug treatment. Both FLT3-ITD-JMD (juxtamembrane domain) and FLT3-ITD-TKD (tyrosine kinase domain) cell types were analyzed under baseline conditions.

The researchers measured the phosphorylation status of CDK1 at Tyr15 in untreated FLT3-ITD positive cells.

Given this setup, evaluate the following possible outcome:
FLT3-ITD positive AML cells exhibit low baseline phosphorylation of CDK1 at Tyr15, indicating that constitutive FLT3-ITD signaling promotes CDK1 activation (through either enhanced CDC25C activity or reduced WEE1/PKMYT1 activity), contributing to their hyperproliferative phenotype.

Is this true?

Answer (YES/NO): NO